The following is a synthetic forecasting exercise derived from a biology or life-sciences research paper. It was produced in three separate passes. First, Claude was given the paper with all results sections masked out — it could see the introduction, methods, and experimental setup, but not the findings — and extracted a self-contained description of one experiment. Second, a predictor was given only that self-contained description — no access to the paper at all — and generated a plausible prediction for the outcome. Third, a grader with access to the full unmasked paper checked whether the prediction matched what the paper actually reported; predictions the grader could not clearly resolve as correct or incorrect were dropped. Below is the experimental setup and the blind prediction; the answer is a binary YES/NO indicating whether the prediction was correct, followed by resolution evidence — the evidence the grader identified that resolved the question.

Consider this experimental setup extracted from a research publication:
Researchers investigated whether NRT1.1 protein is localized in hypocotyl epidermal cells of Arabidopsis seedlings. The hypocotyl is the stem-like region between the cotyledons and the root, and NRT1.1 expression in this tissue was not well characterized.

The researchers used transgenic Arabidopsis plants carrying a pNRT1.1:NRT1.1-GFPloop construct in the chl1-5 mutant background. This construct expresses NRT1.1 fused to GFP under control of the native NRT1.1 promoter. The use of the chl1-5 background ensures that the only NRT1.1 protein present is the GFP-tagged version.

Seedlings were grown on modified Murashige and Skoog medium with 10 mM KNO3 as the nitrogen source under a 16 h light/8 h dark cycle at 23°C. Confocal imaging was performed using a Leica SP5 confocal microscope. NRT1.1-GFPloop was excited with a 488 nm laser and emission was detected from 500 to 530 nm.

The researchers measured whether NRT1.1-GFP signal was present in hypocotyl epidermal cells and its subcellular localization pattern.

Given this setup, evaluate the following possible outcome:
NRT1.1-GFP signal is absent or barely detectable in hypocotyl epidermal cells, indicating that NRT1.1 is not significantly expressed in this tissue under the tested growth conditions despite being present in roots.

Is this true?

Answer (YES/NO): NO